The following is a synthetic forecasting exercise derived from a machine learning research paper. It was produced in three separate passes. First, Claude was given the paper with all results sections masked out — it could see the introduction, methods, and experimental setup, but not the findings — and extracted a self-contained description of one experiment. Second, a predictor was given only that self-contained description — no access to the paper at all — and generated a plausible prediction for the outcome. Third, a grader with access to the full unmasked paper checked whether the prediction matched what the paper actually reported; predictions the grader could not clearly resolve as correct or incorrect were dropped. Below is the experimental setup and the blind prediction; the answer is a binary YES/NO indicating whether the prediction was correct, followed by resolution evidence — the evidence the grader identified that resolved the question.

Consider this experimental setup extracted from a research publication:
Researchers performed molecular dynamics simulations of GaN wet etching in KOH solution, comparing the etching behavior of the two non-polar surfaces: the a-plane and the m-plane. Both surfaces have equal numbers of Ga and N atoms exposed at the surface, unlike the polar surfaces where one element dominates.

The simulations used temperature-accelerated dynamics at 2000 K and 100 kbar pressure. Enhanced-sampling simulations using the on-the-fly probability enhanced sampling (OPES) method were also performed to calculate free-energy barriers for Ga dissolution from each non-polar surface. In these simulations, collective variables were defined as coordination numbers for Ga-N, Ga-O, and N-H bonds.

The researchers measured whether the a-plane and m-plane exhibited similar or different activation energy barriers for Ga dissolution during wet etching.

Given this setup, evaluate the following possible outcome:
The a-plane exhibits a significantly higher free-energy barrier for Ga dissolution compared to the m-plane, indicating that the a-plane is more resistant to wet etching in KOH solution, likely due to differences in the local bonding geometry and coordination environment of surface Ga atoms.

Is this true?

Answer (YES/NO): NO